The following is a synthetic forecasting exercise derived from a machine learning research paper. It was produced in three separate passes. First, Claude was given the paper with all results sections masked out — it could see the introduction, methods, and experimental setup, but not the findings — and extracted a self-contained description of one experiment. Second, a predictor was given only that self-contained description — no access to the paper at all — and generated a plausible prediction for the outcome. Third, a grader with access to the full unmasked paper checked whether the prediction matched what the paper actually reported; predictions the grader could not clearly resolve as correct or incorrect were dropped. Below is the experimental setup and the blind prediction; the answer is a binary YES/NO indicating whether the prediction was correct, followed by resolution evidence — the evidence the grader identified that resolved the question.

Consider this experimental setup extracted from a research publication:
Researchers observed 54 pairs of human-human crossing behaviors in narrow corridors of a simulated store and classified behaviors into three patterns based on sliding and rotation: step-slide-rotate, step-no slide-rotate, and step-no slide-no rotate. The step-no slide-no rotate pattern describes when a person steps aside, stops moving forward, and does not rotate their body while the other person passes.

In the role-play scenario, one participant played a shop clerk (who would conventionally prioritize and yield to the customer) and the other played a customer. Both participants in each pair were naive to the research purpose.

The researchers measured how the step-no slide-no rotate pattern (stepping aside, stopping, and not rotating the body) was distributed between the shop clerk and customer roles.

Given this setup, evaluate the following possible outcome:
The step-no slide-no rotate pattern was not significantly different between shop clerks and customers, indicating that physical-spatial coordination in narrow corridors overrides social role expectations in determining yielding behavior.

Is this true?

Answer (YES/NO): NO